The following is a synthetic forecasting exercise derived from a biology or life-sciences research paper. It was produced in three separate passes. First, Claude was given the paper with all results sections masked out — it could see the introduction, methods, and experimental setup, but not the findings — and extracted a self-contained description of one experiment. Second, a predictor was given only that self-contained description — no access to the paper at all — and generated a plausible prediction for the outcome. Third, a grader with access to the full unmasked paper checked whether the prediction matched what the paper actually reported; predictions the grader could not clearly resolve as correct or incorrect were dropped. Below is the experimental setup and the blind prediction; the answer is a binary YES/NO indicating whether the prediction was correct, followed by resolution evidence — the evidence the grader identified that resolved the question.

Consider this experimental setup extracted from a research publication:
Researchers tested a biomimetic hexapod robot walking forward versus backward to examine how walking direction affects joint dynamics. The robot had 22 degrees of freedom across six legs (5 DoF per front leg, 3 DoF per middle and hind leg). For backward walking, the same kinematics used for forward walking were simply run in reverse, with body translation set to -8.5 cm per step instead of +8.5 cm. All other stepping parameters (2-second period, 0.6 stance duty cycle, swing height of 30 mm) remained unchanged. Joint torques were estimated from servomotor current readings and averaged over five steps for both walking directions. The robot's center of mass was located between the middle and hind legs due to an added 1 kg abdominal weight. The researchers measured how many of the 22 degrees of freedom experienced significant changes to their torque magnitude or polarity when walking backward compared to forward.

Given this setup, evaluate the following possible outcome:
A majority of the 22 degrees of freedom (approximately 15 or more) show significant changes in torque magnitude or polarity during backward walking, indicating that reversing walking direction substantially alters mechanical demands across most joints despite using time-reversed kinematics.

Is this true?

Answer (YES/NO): NO